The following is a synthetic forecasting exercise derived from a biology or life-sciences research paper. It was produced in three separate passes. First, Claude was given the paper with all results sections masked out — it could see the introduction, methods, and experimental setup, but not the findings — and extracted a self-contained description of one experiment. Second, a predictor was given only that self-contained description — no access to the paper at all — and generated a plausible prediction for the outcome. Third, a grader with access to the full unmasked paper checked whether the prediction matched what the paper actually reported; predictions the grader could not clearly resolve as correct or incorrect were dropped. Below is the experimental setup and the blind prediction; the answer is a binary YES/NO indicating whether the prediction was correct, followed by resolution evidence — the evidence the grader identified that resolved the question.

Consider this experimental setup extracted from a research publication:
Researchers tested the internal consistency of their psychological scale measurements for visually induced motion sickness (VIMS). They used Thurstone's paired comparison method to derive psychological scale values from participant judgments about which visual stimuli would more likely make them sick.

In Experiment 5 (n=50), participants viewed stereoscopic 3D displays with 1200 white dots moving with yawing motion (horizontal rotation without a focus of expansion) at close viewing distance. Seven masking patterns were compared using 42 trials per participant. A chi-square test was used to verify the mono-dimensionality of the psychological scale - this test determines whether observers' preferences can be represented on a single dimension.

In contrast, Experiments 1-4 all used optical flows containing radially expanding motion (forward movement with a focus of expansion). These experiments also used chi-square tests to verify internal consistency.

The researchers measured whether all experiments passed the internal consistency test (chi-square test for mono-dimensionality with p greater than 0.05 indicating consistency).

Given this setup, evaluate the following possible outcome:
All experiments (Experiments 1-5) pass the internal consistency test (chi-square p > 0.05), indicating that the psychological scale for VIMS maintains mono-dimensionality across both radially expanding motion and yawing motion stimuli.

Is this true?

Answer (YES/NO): NO